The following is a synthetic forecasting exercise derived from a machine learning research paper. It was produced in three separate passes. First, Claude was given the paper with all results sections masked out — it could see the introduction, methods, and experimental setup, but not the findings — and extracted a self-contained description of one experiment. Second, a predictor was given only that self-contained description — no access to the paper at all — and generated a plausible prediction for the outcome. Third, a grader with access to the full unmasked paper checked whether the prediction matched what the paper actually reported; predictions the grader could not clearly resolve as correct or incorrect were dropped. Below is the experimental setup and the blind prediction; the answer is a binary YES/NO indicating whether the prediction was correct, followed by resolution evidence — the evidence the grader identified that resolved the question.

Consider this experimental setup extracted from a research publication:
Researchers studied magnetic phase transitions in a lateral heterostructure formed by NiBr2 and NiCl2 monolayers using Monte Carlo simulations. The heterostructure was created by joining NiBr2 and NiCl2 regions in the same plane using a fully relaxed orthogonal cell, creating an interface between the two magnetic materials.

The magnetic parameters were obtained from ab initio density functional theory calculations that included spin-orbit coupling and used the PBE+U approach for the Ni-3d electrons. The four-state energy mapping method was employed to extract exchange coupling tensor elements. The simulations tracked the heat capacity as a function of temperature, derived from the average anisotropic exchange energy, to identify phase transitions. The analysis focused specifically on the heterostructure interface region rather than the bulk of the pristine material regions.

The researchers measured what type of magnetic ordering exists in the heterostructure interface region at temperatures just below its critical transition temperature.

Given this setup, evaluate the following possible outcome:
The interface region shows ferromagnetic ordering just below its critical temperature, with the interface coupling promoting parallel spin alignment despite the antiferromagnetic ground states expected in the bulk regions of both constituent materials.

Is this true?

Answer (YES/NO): YES